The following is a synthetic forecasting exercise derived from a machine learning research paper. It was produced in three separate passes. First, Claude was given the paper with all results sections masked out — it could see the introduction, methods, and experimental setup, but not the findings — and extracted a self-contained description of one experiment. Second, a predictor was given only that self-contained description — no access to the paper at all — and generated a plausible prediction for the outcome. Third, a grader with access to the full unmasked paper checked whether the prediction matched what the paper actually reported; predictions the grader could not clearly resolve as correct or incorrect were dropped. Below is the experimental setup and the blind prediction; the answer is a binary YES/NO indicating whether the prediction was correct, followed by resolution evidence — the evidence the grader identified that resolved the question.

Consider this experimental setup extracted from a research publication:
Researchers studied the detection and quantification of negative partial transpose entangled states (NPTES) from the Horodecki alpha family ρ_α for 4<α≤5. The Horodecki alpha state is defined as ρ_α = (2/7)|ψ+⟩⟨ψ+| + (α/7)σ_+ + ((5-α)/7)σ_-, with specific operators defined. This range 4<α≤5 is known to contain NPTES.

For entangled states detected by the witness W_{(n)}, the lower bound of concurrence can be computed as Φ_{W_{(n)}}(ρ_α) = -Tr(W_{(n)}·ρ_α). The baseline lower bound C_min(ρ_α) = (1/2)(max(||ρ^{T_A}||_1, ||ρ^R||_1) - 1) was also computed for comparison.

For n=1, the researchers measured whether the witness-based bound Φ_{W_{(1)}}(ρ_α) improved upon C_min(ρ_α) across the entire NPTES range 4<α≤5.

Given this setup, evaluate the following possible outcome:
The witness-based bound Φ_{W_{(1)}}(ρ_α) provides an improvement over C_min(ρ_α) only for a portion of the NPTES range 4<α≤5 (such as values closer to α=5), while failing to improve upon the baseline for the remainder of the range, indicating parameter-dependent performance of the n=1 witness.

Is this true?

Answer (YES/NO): YES